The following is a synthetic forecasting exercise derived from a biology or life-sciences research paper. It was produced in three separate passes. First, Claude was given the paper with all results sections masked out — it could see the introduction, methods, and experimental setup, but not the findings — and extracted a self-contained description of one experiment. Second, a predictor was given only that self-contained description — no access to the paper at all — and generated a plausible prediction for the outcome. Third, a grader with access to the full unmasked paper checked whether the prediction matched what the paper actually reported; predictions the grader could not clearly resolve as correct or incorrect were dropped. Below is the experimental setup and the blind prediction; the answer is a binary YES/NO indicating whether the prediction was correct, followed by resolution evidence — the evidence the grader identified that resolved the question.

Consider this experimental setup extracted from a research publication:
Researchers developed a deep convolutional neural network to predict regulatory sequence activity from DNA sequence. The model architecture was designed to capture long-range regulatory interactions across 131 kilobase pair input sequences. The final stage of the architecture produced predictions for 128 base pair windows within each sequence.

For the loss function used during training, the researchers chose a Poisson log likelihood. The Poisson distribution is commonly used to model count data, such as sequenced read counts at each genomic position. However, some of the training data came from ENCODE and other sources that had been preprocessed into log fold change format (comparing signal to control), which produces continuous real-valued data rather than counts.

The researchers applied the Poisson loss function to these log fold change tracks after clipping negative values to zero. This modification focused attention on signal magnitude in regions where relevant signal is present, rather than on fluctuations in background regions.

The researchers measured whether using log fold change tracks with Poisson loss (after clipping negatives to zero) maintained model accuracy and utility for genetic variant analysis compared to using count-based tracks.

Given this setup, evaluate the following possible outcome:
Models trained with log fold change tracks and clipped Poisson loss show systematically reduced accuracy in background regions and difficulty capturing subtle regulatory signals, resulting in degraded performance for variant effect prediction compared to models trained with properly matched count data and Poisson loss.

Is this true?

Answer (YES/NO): NO